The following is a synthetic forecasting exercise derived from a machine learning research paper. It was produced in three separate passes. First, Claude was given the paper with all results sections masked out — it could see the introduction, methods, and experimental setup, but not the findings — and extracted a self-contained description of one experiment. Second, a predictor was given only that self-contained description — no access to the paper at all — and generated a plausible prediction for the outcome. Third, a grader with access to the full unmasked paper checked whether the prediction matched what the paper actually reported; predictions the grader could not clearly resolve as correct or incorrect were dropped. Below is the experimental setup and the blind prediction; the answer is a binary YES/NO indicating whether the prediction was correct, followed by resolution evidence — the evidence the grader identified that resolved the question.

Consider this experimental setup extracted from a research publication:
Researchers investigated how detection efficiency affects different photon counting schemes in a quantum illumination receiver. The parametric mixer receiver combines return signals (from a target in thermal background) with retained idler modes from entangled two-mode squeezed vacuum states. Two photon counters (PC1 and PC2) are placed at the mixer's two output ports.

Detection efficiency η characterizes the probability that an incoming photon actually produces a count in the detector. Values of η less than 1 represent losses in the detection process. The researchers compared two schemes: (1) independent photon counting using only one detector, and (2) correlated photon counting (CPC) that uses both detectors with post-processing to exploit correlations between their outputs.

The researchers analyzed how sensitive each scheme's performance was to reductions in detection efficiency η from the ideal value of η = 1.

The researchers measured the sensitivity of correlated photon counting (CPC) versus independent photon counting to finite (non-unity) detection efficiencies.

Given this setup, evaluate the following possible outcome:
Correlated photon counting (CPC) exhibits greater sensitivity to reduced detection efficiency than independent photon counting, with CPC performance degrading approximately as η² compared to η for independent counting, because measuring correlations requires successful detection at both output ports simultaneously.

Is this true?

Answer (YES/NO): NO